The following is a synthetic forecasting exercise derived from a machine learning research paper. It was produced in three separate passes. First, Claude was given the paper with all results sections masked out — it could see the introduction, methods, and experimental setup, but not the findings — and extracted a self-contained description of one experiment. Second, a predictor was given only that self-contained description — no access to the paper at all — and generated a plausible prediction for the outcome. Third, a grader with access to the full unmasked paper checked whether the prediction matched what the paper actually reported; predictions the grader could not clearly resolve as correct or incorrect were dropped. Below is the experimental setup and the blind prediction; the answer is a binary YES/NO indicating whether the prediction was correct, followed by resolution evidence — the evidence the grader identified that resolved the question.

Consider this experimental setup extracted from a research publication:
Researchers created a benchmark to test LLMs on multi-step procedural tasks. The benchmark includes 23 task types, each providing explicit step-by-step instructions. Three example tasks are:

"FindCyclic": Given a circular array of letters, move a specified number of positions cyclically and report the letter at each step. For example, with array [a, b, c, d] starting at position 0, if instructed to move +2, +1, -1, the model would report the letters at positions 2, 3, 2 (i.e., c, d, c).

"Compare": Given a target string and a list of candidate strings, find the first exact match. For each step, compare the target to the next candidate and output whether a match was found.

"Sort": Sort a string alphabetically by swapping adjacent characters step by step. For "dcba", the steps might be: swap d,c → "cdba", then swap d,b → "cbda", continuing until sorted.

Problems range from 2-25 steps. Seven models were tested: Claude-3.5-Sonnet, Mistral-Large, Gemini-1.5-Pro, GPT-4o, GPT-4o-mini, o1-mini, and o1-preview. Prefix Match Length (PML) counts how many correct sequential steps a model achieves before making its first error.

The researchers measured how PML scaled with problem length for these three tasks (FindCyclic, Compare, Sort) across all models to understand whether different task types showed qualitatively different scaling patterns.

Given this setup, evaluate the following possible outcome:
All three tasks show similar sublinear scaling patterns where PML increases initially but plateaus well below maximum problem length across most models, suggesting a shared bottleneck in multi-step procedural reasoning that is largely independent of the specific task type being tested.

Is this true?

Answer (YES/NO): NO